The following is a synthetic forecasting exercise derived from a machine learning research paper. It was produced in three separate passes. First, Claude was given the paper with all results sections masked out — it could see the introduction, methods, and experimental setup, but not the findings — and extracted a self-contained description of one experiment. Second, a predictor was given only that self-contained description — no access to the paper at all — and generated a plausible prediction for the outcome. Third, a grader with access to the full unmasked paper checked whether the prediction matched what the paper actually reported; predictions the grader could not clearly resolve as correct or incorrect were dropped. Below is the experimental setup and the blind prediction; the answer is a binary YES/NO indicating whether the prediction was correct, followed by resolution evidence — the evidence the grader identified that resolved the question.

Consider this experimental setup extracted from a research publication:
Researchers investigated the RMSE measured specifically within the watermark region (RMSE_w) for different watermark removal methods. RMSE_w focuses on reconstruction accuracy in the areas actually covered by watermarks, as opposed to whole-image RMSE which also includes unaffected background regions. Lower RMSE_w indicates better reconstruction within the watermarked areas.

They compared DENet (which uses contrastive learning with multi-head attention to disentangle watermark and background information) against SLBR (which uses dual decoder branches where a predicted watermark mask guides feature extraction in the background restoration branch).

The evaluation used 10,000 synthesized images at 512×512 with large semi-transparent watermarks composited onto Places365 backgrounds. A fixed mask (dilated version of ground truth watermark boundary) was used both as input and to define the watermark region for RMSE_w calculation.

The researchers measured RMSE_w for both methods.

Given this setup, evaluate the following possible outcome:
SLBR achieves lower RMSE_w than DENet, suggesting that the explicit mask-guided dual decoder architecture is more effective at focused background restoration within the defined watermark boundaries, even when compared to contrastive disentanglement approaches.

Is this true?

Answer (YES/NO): YES